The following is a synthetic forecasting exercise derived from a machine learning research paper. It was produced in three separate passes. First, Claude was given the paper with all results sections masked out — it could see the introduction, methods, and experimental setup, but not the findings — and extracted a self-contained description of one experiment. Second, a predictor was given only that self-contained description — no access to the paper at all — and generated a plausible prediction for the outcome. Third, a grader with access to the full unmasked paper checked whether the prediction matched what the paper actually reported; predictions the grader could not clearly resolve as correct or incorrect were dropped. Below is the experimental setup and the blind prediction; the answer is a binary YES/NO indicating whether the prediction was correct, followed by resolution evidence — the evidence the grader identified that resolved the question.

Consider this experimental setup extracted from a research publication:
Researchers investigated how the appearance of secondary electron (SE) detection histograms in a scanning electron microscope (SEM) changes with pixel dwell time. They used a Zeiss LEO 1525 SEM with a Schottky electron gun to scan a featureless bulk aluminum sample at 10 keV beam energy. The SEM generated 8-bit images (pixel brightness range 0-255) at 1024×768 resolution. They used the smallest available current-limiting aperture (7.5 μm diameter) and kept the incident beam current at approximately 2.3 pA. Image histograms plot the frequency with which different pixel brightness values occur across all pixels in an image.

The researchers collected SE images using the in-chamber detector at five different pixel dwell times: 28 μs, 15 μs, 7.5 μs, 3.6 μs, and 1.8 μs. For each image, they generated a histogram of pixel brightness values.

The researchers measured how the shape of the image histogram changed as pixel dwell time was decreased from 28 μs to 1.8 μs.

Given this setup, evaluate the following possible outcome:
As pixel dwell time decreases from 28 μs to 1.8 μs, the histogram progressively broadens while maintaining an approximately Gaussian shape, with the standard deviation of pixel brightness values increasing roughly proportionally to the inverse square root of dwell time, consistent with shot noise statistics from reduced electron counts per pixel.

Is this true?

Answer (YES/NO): NO